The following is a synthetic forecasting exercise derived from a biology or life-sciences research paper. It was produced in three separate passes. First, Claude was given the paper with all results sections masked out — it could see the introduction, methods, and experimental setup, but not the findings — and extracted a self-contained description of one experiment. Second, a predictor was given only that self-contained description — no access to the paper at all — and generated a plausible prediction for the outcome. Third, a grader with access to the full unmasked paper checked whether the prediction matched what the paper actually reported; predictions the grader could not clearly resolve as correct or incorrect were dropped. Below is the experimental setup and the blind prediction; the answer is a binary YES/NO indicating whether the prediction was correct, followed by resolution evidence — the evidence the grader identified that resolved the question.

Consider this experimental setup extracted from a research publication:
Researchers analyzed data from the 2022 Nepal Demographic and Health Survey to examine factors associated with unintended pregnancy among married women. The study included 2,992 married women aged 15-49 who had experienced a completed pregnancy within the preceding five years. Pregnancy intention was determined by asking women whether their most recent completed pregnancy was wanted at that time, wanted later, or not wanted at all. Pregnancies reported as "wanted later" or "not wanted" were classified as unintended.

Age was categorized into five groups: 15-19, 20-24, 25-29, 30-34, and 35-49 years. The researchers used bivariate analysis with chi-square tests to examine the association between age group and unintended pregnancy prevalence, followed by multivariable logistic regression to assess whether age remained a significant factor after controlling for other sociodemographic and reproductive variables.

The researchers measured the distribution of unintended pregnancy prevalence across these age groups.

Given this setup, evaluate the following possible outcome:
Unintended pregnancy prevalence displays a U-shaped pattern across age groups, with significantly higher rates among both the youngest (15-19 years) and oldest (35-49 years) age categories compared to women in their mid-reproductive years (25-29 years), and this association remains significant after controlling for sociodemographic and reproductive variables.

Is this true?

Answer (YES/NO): YES